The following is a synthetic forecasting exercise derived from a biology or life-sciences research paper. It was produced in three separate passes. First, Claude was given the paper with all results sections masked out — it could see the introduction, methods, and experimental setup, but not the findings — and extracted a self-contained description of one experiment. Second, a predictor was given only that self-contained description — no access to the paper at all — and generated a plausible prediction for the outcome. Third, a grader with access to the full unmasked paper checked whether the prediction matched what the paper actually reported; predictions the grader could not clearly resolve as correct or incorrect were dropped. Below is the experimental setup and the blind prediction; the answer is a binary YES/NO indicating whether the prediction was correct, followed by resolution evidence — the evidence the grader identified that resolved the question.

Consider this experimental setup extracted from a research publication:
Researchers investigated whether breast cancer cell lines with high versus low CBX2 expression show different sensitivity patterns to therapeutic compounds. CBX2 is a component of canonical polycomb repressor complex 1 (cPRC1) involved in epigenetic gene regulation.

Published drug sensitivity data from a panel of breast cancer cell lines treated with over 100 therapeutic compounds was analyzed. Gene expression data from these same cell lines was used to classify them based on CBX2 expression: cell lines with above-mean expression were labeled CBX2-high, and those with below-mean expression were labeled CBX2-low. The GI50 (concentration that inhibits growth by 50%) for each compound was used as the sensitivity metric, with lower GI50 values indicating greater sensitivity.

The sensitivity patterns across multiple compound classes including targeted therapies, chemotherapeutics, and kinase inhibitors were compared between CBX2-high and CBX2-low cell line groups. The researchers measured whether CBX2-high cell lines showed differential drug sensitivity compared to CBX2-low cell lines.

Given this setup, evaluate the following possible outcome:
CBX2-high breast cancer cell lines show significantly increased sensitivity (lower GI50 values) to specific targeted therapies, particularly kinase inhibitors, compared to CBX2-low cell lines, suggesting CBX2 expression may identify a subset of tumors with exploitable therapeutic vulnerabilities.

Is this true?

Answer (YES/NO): NO